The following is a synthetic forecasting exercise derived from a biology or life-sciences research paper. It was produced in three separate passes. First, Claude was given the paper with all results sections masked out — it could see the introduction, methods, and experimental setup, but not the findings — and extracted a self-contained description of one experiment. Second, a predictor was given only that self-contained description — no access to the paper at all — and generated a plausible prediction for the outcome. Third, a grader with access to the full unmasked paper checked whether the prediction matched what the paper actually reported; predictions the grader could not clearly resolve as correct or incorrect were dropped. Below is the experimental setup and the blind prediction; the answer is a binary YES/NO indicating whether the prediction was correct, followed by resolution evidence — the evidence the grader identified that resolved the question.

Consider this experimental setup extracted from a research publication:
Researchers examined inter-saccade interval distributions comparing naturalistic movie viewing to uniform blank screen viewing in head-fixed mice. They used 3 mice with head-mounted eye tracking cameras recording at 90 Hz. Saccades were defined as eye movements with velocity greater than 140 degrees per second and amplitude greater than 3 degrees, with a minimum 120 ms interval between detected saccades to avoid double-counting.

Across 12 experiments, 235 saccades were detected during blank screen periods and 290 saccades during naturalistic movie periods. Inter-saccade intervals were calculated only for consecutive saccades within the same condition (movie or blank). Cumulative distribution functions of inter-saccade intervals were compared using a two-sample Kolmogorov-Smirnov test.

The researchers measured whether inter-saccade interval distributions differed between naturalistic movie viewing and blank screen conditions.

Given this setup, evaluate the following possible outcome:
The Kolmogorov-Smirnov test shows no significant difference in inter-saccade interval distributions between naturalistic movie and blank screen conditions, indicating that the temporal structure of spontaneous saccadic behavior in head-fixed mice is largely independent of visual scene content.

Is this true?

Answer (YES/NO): NO